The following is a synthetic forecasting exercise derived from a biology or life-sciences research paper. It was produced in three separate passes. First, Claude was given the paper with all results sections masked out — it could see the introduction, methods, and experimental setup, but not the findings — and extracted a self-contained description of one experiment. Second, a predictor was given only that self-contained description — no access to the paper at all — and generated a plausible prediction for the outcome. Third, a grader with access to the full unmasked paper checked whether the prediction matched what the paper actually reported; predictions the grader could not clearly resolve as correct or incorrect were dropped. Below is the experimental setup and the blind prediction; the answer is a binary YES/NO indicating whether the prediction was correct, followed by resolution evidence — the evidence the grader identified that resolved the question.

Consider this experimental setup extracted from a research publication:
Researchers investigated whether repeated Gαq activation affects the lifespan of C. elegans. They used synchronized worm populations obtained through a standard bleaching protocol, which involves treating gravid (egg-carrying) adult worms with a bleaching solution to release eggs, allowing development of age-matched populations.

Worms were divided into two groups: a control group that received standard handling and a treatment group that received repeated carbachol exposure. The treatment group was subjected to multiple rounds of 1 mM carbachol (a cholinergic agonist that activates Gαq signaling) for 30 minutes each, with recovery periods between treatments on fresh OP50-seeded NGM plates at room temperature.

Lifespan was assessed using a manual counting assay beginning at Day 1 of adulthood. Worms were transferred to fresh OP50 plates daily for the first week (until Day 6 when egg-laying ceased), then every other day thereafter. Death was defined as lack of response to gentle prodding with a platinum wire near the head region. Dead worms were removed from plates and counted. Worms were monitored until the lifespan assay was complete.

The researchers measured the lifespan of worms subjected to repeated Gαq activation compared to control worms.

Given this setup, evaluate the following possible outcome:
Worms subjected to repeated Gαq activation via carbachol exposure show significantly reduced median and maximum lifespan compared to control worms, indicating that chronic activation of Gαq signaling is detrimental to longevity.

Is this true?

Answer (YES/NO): YES